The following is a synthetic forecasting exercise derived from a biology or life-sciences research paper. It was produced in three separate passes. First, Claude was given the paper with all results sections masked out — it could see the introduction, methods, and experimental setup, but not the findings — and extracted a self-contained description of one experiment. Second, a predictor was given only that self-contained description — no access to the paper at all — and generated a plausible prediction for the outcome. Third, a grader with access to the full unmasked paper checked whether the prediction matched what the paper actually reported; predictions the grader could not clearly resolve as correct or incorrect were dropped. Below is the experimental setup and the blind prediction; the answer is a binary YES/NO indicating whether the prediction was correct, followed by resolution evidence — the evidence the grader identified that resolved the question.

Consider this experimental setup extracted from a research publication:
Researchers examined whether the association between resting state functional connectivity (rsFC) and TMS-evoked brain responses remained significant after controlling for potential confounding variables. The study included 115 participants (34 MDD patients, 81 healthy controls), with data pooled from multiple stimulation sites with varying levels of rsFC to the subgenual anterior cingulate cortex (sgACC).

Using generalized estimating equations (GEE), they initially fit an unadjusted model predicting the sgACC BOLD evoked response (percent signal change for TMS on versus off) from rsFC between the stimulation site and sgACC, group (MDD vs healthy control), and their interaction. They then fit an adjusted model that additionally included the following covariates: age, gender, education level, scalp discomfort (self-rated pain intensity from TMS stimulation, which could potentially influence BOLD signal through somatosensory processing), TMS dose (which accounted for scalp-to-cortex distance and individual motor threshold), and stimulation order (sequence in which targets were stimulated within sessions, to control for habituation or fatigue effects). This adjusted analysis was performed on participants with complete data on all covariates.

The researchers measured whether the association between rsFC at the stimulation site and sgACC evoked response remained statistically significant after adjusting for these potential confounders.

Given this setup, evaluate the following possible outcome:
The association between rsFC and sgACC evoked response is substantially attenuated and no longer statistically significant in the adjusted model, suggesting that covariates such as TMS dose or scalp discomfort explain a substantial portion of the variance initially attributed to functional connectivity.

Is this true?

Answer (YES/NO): NO